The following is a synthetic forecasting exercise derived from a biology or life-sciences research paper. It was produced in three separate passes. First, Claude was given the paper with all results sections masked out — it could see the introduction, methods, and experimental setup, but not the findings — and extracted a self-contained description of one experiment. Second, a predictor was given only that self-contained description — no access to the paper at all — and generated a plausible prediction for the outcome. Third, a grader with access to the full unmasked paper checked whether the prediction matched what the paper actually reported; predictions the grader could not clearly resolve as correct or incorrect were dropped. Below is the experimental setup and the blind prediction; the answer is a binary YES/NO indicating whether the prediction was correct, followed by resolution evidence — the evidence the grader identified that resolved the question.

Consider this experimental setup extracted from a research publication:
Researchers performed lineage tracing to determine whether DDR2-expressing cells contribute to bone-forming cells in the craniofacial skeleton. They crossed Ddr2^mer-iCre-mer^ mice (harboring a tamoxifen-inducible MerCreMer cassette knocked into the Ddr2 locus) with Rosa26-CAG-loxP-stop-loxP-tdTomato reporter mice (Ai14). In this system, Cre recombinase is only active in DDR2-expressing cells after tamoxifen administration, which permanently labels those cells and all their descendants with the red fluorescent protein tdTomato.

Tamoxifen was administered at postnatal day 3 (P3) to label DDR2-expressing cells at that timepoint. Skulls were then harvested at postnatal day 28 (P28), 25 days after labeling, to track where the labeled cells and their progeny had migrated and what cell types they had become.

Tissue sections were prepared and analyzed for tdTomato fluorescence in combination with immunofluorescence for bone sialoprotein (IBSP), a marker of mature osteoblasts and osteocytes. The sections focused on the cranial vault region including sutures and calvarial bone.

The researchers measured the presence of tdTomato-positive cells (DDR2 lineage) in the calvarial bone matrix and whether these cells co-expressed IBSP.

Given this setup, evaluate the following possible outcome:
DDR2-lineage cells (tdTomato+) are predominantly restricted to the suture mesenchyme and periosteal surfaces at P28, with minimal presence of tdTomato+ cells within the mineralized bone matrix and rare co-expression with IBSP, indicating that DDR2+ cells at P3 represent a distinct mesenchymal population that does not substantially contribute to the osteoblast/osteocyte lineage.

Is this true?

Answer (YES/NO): NO